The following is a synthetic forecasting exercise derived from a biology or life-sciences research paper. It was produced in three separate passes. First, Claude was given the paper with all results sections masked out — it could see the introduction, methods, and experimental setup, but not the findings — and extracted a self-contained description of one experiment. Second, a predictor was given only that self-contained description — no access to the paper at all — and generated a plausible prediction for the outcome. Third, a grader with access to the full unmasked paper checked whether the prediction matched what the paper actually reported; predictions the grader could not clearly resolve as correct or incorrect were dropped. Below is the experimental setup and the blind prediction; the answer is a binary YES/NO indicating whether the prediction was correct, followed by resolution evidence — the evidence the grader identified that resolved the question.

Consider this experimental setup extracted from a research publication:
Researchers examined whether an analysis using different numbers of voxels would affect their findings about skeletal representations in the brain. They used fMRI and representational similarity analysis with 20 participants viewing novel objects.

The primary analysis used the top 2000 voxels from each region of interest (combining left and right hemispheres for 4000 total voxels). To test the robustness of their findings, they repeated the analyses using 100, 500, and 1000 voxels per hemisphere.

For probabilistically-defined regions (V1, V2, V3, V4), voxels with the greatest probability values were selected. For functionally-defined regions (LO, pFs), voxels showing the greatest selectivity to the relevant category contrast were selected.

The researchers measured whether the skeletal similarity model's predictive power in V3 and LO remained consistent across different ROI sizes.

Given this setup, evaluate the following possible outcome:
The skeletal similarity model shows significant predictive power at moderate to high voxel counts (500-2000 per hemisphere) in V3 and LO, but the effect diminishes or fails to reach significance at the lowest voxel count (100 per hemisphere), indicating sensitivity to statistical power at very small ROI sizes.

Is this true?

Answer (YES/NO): NO